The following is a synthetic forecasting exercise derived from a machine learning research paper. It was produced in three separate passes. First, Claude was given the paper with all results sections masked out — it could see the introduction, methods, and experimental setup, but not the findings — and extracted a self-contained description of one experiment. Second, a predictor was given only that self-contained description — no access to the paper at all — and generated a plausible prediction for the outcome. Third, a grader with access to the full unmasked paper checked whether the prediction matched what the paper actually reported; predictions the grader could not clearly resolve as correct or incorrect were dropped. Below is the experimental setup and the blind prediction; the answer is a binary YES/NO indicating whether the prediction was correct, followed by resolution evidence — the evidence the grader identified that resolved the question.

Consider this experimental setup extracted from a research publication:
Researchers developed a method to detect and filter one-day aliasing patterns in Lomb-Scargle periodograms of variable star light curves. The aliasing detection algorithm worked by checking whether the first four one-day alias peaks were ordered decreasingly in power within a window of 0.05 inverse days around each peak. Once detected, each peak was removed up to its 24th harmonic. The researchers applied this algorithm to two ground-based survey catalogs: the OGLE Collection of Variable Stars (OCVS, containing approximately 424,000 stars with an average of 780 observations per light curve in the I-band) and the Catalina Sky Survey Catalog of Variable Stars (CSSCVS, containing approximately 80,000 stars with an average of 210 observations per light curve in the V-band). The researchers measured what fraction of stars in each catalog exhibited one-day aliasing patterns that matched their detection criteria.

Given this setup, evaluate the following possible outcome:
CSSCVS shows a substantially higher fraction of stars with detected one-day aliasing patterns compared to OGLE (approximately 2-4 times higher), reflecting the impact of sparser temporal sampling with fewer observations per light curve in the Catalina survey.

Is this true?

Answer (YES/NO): NO